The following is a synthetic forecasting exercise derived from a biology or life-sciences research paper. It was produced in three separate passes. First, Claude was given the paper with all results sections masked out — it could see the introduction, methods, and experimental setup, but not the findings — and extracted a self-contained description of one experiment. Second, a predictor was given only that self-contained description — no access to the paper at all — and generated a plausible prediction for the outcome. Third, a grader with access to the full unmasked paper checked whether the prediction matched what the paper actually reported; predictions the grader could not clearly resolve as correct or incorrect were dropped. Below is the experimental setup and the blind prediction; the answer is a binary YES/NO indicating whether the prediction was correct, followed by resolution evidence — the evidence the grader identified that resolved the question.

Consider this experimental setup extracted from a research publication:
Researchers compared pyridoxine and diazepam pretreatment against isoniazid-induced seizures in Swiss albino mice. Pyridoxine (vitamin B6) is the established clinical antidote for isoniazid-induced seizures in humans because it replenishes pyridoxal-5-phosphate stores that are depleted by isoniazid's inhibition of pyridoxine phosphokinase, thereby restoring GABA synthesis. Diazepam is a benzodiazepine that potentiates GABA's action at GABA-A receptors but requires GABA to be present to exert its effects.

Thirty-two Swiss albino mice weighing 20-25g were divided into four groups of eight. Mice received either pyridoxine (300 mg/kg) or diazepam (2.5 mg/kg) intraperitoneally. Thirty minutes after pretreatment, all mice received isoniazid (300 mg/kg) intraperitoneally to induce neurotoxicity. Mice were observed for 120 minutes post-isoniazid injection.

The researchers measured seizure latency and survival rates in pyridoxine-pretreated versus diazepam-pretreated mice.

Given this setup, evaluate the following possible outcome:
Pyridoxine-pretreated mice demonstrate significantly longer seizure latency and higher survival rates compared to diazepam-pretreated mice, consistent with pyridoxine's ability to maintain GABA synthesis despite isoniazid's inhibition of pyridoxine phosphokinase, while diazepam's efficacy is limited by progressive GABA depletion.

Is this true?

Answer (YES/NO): NO